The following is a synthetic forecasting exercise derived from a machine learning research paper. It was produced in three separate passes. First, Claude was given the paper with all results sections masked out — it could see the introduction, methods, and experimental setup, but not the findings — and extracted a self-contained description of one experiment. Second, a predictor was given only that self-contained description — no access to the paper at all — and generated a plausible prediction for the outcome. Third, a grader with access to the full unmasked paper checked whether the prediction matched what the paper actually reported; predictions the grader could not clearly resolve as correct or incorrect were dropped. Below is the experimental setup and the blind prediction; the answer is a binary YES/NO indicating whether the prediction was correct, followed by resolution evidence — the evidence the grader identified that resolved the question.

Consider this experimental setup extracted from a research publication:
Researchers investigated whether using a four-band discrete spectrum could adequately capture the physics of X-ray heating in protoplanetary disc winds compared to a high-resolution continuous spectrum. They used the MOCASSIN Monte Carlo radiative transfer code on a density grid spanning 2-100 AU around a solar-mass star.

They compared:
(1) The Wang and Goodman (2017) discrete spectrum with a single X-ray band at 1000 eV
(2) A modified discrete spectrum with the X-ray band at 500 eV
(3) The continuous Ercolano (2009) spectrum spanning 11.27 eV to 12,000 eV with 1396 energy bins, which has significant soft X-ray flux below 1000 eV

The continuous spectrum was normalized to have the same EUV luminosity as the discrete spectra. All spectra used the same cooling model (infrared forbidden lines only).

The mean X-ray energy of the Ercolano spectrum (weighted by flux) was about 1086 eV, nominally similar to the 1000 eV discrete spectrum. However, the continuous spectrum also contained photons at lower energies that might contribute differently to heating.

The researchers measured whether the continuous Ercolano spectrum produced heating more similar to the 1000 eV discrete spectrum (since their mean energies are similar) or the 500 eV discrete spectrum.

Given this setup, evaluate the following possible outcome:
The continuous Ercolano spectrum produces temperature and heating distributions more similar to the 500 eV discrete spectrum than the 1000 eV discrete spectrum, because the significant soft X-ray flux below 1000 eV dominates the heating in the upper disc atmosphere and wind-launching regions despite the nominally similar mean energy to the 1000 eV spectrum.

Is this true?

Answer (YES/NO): YES